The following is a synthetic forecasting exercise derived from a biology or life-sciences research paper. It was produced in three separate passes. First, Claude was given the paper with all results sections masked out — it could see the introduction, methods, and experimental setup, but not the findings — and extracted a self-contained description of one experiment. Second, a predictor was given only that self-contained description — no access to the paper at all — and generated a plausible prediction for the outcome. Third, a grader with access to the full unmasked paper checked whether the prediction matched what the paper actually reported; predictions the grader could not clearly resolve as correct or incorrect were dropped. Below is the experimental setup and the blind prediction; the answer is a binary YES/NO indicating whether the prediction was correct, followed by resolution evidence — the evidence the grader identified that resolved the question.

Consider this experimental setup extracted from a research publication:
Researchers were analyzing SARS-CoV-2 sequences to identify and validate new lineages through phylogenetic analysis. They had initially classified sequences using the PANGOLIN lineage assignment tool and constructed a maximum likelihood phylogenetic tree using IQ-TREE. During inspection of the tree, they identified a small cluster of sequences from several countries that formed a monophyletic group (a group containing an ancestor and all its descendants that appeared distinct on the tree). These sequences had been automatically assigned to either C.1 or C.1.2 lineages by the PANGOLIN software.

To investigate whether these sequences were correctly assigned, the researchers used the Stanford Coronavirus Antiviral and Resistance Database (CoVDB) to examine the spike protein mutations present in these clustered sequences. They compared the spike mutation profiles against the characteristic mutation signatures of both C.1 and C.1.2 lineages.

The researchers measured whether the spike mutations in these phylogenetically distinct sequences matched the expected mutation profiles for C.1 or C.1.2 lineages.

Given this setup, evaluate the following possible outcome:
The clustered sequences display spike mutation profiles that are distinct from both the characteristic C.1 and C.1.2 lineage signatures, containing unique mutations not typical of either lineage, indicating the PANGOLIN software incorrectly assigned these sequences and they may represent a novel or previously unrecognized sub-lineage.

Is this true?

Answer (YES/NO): YES